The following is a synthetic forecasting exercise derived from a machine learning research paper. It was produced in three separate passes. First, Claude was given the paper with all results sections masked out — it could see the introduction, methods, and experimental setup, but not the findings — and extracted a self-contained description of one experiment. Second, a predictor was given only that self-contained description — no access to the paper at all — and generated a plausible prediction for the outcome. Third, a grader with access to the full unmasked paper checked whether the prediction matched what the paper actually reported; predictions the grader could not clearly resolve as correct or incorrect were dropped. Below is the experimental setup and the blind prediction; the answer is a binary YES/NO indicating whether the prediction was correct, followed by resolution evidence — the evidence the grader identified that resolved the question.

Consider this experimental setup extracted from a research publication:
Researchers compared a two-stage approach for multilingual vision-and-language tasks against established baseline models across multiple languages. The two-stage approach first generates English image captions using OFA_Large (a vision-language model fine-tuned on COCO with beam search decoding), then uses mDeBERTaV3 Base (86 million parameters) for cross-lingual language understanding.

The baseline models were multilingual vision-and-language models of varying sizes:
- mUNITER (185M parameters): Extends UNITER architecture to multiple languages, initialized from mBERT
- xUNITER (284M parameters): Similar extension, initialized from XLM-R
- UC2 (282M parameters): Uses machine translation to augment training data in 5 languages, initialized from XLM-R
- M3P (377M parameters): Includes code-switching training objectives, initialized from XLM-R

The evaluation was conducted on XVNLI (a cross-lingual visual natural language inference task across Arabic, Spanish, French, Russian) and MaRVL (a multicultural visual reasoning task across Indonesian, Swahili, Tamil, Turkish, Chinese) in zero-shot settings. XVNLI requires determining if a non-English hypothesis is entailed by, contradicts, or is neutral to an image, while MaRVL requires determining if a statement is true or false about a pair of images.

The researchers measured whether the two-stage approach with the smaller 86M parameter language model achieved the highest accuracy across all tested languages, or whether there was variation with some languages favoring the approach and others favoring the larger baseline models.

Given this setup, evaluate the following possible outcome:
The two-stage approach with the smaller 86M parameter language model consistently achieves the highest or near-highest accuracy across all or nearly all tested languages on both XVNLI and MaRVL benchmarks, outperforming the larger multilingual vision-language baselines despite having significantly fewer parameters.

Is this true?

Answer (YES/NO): NO